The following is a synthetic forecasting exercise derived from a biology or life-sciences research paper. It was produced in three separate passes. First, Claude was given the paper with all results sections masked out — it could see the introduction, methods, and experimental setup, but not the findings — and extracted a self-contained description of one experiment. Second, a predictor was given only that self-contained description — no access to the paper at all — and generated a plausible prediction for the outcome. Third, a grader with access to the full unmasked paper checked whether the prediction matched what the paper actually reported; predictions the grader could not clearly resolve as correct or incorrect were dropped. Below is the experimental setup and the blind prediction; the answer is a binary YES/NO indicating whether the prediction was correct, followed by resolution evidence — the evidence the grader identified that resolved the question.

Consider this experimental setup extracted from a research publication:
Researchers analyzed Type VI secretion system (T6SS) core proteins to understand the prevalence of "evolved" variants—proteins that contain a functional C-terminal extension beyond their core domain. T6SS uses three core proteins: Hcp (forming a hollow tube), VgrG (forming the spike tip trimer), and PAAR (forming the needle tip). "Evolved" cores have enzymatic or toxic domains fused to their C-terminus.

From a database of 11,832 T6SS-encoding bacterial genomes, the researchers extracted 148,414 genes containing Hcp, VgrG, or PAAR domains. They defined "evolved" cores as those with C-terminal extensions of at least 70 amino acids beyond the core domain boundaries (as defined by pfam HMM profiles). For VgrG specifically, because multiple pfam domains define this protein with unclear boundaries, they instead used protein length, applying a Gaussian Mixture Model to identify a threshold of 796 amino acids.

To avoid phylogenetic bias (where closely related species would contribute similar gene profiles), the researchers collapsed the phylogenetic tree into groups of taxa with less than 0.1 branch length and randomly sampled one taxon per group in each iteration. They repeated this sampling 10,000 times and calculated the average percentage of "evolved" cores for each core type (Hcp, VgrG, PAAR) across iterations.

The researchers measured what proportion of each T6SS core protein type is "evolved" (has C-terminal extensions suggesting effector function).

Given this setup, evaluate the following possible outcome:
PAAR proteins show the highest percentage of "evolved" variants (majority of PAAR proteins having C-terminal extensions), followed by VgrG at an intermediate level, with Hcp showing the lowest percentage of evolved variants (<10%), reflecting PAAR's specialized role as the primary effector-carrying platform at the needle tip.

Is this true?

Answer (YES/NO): NO